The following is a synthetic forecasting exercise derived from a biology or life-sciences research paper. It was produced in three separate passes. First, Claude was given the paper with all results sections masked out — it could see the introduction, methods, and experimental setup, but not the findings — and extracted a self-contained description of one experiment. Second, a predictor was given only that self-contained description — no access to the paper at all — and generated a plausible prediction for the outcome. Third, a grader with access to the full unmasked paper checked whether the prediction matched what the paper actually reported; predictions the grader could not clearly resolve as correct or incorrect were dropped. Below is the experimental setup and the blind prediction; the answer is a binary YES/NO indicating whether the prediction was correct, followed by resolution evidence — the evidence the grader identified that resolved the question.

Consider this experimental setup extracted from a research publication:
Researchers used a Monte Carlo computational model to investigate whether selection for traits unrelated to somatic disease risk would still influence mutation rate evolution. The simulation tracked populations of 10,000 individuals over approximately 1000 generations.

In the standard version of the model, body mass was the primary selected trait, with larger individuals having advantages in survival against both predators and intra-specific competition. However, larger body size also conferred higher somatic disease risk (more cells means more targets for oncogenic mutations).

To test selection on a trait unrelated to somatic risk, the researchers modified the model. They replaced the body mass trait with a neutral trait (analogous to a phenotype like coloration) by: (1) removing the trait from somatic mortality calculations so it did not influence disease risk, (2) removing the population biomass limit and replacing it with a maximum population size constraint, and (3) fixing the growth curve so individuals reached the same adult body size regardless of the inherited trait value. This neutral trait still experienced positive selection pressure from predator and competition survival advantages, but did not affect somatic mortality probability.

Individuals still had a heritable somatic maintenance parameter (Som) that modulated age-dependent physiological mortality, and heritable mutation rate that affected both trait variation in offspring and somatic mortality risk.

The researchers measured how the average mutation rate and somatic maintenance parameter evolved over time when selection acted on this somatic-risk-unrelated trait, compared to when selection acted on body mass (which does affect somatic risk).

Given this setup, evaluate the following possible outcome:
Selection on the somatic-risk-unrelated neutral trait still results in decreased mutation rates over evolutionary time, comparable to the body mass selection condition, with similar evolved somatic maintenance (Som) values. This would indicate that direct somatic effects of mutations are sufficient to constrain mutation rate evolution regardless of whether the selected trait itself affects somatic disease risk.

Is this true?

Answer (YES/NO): NO